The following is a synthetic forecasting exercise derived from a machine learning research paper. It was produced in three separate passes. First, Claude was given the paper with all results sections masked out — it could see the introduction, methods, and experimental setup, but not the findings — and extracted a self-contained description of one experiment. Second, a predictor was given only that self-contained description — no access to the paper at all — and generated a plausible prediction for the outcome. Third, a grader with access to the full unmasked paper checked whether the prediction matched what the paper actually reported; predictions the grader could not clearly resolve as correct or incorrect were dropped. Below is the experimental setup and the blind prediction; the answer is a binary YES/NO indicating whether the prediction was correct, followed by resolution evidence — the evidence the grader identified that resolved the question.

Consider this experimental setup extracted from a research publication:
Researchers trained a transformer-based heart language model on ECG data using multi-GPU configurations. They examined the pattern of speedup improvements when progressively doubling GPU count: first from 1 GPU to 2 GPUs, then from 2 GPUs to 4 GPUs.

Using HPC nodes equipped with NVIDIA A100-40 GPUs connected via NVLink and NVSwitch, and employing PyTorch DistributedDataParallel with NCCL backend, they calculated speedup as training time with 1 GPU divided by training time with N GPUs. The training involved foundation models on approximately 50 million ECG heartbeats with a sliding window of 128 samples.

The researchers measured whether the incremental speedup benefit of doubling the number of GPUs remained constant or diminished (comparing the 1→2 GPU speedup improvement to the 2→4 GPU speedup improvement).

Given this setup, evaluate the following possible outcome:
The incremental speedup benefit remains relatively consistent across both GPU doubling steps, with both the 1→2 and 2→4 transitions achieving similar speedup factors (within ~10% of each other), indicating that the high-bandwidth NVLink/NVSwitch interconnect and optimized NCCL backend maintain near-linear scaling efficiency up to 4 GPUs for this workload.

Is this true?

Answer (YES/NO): NO